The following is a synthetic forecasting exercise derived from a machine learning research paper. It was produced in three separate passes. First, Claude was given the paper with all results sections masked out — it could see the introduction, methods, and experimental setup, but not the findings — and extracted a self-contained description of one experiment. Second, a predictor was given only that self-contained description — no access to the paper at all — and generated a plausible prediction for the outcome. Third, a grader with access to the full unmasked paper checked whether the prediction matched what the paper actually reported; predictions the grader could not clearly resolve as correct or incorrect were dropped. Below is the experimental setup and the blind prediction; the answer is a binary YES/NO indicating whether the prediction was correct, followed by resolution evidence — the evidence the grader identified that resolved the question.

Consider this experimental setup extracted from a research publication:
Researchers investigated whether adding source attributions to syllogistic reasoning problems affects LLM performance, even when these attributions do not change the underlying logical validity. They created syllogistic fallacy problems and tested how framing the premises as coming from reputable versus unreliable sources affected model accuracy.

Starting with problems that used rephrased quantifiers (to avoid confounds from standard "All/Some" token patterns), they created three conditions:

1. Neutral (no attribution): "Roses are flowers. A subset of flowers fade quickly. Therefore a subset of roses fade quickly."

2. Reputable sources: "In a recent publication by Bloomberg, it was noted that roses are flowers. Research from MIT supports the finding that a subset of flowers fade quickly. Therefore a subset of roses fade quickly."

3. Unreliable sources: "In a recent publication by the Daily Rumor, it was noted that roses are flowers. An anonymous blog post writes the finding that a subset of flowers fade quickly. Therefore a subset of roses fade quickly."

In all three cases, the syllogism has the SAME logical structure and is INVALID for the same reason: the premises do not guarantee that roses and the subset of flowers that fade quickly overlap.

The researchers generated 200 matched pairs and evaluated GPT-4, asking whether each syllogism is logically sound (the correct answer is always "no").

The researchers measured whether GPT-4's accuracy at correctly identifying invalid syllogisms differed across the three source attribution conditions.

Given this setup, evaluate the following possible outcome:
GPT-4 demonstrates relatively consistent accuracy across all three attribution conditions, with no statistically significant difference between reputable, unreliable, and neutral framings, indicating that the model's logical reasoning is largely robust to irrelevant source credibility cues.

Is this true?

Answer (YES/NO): NO